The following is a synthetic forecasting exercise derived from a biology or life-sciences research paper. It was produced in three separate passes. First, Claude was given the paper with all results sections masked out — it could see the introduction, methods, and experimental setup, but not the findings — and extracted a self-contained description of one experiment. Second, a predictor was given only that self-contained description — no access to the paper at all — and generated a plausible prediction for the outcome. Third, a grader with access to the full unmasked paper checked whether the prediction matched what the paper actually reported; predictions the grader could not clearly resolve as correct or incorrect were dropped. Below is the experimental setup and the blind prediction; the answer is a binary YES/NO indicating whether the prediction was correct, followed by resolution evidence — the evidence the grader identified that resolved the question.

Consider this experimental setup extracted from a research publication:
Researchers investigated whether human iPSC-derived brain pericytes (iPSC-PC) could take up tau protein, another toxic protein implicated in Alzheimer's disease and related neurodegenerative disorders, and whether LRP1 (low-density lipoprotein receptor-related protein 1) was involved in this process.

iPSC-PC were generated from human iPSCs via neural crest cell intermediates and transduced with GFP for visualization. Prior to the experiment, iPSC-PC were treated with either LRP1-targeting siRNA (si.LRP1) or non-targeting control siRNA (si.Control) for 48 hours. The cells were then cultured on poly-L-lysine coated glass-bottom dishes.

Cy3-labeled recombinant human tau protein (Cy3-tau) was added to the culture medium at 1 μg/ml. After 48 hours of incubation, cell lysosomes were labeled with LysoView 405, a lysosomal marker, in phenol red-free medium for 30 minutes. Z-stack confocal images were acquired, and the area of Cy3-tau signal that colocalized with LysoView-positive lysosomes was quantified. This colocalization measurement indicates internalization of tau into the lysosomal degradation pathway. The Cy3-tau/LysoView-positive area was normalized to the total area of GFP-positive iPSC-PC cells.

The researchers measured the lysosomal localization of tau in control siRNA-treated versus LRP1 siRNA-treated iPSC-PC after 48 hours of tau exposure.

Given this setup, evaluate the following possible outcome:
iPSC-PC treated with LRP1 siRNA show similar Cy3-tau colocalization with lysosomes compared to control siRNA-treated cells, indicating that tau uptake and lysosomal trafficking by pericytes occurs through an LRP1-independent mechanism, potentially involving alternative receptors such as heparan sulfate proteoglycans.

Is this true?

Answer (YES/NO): NO